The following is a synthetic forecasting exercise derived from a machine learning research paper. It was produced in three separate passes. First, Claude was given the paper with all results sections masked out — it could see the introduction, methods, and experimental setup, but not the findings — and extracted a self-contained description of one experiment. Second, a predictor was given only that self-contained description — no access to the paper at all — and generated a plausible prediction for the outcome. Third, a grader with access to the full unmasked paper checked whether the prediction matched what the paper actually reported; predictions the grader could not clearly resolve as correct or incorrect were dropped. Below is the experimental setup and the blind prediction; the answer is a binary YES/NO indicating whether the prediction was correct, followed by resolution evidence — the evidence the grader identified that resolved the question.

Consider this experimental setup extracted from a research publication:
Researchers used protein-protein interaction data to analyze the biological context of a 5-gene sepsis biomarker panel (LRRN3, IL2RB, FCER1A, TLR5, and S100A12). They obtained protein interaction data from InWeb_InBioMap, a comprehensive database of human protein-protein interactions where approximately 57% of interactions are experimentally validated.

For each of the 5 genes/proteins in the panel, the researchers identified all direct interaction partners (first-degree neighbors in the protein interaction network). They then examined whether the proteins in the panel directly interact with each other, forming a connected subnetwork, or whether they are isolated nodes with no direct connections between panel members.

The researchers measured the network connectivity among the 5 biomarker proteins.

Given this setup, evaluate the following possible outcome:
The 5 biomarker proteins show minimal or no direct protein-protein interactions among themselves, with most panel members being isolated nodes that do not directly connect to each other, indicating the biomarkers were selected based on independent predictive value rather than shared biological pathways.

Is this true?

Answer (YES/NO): NO